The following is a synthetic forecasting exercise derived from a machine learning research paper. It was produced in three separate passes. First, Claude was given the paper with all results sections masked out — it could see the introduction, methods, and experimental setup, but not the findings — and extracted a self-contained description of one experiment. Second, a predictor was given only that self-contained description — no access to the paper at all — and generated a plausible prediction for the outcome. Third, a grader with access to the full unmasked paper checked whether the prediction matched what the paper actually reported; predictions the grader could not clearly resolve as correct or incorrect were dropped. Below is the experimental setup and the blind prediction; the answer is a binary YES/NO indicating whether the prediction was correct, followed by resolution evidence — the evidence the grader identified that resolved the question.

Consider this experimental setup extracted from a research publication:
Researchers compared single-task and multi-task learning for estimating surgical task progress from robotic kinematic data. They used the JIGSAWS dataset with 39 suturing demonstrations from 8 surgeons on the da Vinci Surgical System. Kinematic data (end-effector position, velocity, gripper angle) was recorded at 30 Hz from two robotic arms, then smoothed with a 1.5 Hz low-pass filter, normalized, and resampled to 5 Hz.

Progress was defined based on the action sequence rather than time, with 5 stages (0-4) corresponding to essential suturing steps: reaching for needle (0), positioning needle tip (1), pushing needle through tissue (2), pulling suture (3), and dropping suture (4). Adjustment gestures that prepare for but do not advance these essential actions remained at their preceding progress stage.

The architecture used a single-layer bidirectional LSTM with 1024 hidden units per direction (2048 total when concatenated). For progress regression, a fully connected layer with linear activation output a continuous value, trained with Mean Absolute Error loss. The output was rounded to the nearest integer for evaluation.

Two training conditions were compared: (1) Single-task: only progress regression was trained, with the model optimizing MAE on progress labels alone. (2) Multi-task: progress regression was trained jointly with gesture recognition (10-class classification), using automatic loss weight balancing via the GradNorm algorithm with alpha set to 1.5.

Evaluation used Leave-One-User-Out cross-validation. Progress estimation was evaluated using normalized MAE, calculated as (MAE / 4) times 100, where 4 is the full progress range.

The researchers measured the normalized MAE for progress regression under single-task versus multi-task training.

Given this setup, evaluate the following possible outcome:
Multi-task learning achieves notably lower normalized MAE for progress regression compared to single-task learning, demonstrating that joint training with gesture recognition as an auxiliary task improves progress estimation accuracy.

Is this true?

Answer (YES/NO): YES